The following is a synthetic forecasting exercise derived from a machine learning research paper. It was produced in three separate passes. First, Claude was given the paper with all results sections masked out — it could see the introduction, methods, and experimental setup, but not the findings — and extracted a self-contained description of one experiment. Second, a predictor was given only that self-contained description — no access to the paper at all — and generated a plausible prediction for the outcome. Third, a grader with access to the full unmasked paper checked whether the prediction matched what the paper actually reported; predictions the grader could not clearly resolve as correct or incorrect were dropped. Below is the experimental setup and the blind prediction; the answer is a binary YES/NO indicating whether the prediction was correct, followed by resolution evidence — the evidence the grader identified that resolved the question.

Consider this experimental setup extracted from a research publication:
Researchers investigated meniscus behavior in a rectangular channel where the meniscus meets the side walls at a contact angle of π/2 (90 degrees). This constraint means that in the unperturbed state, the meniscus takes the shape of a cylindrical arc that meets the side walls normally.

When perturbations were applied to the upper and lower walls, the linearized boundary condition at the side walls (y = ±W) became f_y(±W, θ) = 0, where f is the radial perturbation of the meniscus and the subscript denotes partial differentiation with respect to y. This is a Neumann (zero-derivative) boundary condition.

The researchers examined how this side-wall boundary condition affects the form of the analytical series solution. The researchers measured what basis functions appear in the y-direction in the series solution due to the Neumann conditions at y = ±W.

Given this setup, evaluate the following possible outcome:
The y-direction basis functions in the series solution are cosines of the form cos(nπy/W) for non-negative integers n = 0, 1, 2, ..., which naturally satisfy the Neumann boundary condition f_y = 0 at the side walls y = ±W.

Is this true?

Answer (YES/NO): YES